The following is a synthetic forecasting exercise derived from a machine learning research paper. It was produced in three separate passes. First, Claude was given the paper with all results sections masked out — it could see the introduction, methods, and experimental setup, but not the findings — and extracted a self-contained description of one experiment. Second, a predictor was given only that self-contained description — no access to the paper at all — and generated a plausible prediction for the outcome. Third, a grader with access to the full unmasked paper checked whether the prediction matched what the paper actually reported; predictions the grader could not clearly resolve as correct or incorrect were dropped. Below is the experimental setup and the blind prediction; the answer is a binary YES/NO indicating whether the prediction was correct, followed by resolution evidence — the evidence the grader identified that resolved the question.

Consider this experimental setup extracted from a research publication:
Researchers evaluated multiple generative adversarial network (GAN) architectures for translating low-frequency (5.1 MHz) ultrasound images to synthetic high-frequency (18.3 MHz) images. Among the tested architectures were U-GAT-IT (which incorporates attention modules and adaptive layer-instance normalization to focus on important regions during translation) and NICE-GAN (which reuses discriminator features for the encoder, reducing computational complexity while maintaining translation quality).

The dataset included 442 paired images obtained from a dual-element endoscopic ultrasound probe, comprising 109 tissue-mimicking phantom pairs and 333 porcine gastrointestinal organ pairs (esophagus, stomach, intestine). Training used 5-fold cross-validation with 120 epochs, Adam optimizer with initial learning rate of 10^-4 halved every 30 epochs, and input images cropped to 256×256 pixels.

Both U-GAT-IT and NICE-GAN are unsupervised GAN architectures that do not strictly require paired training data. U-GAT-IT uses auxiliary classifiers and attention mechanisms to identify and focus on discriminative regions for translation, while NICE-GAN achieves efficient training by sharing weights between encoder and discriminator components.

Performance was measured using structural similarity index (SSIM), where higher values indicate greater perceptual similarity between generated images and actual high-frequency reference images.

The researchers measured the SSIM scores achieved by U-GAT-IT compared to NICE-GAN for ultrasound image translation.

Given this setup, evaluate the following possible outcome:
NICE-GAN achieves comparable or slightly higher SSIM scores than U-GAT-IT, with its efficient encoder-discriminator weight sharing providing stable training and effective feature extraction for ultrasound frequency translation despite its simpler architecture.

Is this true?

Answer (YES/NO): NO